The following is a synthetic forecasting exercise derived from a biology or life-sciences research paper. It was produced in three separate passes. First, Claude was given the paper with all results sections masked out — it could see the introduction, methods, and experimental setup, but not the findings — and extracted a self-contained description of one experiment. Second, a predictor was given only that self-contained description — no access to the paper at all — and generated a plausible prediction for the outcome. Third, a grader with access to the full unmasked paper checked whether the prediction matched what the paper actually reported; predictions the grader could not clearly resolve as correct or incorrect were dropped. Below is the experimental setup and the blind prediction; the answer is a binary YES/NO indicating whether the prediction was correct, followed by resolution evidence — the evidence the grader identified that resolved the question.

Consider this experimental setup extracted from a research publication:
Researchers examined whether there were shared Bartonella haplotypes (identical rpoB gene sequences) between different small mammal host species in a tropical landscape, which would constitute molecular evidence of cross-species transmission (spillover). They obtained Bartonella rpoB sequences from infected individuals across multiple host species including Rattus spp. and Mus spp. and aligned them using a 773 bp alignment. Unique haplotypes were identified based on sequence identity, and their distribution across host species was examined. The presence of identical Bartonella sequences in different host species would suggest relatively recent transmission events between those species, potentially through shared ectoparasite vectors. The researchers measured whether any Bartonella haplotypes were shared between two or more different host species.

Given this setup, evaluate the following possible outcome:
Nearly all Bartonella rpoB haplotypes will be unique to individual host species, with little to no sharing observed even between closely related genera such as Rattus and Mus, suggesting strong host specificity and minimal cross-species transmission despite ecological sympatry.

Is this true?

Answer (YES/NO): YES